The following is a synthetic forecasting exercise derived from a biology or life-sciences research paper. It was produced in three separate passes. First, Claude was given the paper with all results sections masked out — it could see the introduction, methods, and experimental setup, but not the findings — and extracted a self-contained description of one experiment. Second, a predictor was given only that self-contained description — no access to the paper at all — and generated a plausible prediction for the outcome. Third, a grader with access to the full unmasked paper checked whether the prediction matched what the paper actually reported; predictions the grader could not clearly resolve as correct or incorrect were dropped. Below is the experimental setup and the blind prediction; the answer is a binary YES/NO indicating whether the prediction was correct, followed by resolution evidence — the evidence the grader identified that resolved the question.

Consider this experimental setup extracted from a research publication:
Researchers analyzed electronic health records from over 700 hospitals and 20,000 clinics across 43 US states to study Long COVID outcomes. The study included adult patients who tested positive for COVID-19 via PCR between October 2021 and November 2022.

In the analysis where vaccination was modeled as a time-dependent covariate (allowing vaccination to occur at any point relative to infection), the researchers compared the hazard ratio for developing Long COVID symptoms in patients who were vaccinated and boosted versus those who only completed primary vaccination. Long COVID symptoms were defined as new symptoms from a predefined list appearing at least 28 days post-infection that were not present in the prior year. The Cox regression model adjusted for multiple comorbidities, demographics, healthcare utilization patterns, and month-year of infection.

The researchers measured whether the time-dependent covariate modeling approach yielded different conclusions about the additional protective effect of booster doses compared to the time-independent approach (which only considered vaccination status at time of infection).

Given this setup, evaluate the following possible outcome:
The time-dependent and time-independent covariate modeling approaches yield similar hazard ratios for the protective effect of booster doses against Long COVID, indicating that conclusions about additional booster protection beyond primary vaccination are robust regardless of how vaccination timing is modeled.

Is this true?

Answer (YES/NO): YES